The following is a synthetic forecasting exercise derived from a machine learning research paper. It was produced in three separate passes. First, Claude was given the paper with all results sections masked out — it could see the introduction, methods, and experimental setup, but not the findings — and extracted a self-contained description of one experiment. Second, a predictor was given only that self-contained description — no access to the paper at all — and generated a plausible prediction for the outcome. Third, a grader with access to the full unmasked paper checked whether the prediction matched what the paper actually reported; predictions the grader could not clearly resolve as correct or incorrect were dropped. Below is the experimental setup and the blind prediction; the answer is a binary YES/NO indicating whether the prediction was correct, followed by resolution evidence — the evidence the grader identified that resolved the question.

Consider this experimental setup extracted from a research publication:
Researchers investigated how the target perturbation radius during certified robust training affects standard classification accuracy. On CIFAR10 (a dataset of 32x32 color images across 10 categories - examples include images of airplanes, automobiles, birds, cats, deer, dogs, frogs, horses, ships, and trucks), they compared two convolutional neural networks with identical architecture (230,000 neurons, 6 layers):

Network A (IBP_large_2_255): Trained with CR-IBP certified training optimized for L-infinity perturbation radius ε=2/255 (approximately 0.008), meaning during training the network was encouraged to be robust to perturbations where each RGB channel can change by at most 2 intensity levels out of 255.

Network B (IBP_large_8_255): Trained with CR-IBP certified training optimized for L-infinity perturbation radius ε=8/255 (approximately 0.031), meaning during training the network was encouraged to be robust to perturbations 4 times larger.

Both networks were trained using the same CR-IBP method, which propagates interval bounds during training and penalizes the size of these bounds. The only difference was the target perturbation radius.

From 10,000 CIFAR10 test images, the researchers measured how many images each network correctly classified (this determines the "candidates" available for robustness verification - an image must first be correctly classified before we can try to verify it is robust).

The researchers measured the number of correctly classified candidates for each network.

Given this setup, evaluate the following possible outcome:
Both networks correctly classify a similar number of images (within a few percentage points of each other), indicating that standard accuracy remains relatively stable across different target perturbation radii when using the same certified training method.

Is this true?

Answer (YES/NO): NO